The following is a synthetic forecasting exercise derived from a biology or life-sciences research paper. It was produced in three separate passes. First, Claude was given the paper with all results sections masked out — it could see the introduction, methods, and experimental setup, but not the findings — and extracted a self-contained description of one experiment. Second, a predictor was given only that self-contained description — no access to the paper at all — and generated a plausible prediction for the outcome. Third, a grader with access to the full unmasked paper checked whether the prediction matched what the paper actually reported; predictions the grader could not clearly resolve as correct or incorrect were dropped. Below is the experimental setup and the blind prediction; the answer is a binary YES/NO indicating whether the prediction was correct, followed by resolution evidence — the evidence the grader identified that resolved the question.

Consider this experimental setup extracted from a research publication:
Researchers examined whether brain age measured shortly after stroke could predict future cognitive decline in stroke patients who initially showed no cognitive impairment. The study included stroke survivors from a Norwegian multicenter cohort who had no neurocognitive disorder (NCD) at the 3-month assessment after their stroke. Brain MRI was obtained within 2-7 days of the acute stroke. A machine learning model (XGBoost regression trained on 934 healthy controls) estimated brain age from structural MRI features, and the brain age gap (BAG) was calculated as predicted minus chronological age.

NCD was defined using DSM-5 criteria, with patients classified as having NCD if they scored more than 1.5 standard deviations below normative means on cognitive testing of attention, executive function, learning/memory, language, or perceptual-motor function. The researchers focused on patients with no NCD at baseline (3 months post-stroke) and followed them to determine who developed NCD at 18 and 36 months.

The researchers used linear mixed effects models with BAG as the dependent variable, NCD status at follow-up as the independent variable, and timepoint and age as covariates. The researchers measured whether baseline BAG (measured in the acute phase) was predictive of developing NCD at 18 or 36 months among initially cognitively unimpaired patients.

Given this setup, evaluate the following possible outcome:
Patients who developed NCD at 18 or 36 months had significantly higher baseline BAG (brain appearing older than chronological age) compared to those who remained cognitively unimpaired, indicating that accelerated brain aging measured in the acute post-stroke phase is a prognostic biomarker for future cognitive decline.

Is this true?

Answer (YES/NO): NO